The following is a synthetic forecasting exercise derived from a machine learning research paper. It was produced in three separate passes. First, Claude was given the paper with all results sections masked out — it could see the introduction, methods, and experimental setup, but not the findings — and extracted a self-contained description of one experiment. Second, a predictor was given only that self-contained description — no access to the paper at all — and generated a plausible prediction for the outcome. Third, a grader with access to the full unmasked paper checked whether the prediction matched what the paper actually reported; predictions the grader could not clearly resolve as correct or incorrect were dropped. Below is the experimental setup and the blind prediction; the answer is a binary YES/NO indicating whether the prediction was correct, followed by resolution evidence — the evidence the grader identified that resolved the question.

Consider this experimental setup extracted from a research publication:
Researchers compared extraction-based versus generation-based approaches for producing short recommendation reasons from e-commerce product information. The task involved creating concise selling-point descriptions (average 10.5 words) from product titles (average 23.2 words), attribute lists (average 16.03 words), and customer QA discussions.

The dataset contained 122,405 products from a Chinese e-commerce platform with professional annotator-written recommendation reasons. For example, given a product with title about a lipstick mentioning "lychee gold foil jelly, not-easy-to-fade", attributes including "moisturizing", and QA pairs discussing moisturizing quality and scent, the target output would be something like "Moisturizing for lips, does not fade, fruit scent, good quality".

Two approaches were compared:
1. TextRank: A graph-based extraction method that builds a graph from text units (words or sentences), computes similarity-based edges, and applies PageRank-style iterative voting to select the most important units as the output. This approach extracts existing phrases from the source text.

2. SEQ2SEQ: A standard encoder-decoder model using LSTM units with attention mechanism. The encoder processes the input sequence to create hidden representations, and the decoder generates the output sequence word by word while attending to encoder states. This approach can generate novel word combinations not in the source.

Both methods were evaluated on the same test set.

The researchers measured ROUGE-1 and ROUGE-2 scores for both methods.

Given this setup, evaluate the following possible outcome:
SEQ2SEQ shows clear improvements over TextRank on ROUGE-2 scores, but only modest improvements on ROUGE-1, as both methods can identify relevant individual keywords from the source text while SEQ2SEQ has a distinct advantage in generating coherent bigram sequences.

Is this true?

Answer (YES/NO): NO